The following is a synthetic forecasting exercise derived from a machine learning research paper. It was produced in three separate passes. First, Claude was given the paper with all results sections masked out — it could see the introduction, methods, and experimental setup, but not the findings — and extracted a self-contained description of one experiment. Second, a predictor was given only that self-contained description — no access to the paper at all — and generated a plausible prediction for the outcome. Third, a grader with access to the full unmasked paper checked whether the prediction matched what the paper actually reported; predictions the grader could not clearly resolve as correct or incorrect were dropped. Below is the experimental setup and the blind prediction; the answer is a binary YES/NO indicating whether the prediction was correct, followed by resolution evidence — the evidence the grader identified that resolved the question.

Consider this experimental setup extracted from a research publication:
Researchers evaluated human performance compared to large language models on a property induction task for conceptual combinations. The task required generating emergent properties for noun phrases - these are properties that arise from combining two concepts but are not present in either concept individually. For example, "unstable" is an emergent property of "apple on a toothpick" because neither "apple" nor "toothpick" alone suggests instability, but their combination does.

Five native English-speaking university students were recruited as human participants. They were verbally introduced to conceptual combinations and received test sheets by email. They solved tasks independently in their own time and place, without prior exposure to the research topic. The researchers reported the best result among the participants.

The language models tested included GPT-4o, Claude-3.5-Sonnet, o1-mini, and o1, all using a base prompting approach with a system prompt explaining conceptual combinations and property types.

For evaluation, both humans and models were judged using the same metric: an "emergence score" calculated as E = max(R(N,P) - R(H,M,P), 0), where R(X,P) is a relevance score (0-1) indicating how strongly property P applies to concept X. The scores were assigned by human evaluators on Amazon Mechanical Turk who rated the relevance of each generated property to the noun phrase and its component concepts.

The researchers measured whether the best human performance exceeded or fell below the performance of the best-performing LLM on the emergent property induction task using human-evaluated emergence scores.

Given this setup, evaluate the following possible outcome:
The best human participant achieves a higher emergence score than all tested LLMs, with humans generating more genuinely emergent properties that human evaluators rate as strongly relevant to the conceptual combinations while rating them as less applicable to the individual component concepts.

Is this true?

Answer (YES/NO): YES